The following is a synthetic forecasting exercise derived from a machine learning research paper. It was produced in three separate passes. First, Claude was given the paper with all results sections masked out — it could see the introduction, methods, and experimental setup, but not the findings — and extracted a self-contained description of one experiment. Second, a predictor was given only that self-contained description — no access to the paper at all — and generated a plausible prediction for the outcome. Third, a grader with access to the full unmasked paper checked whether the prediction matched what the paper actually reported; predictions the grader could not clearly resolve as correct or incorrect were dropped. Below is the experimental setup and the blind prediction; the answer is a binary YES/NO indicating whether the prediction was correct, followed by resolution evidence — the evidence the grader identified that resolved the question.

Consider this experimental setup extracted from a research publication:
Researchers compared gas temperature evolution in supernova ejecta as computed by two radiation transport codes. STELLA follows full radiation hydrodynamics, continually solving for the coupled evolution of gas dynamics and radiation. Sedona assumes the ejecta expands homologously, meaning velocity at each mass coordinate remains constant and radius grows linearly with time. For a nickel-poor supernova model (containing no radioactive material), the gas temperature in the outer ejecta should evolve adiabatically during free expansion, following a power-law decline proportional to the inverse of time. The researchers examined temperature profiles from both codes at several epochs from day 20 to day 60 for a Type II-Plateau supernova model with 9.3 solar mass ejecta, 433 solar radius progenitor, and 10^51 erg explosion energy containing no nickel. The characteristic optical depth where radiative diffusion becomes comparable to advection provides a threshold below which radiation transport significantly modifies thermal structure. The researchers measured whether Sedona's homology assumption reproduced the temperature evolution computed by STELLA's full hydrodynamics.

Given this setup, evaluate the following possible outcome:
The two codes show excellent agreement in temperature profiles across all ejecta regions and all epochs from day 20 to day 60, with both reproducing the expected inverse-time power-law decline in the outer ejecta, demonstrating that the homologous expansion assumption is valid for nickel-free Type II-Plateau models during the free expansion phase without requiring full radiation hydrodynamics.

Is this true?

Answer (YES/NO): NO